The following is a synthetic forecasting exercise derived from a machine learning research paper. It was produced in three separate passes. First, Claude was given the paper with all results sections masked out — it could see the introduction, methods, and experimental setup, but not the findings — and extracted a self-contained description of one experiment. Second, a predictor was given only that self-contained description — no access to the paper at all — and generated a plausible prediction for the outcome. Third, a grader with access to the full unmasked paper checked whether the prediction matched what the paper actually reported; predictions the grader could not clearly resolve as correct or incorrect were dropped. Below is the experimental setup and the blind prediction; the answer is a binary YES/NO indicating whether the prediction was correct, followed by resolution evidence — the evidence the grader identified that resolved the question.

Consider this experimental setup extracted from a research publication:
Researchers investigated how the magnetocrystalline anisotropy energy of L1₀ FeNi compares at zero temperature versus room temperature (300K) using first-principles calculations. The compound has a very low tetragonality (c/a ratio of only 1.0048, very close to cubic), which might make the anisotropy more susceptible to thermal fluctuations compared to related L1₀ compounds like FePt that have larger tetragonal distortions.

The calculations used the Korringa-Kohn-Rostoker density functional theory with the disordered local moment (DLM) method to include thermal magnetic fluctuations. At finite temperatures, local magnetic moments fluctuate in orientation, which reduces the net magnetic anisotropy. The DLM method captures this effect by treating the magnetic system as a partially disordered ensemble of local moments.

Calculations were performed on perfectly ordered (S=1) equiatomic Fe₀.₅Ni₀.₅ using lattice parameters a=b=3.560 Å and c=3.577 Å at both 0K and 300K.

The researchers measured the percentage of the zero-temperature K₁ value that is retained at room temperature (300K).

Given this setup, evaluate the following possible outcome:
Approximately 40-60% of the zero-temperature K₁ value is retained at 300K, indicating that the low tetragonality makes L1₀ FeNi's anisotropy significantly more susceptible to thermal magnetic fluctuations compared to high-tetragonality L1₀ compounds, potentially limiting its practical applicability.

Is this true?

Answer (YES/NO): NO